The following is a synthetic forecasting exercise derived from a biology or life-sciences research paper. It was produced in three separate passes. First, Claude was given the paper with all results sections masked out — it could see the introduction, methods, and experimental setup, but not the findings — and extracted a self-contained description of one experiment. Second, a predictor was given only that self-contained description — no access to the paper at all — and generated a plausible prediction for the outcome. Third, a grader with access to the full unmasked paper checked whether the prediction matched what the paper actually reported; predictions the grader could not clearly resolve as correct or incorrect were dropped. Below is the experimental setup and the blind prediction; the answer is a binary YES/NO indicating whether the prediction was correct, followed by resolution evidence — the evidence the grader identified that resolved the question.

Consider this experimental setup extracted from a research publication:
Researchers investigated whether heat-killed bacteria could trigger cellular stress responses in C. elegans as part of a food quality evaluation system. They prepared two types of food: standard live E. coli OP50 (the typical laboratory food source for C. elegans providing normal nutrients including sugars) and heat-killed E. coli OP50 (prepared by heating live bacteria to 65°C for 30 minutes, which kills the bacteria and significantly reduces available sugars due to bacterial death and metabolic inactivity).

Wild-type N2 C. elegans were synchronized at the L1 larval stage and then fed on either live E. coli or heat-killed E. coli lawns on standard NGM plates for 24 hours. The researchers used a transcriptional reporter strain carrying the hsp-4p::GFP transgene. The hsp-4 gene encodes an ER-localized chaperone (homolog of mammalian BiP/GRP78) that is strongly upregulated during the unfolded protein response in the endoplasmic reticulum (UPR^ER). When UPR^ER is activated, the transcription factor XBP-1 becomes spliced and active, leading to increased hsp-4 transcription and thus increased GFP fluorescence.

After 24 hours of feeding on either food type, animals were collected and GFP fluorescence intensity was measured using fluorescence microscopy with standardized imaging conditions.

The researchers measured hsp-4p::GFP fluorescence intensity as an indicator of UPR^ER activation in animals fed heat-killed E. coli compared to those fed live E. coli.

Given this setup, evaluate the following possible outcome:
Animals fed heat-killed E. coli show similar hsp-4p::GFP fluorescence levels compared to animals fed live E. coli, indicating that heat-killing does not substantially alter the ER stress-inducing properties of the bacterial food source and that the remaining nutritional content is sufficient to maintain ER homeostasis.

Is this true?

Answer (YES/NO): NO